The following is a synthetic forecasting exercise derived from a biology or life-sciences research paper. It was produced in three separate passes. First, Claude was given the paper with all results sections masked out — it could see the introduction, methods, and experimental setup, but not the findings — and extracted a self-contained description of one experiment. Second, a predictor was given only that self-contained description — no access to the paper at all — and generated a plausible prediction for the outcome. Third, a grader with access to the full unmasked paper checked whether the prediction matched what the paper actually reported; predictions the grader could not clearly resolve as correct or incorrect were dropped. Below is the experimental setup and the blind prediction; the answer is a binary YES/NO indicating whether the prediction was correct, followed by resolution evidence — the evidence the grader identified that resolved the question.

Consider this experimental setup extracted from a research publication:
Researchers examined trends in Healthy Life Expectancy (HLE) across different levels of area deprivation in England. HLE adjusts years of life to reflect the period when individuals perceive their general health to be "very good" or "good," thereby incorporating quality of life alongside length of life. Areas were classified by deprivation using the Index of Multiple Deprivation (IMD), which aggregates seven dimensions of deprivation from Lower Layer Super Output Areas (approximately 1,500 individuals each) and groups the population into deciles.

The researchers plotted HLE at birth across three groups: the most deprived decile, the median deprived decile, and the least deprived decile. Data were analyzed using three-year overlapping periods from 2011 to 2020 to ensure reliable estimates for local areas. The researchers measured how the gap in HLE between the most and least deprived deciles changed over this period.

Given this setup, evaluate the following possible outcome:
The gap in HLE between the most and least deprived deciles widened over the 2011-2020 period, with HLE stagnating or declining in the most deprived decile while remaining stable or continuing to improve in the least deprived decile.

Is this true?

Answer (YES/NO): NO